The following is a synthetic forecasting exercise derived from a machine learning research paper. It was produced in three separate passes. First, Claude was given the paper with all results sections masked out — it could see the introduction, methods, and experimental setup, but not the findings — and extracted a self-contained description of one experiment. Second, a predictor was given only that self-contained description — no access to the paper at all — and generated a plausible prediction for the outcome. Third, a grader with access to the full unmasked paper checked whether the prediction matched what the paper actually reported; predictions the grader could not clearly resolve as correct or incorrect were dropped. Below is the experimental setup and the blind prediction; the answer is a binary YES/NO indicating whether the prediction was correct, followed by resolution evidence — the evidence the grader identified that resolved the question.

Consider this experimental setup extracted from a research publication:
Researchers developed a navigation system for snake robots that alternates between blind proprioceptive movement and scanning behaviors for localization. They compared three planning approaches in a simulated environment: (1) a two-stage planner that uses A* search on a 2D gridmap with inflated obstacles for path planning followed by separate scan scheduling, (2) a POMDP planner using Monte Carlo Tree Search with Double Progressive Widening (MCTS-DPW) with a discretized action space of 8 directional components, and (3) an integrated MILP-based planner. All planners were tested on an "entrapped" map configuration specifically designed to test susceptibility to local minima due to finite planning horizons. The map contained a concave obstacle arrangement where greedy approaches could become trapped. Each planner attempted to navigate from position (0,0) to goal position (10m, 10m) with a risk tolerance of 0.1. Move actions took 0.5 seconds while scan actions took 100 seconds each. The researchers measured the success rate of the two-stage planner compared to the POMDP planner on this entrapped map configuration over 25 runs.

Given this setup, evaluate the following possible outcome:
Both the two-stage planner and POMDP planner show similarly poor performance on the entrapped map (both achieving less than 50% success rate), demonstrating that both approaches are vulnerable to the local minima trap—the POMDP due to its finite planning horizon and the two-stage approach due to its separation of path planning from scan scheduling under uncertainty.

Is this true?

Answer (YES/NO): NO